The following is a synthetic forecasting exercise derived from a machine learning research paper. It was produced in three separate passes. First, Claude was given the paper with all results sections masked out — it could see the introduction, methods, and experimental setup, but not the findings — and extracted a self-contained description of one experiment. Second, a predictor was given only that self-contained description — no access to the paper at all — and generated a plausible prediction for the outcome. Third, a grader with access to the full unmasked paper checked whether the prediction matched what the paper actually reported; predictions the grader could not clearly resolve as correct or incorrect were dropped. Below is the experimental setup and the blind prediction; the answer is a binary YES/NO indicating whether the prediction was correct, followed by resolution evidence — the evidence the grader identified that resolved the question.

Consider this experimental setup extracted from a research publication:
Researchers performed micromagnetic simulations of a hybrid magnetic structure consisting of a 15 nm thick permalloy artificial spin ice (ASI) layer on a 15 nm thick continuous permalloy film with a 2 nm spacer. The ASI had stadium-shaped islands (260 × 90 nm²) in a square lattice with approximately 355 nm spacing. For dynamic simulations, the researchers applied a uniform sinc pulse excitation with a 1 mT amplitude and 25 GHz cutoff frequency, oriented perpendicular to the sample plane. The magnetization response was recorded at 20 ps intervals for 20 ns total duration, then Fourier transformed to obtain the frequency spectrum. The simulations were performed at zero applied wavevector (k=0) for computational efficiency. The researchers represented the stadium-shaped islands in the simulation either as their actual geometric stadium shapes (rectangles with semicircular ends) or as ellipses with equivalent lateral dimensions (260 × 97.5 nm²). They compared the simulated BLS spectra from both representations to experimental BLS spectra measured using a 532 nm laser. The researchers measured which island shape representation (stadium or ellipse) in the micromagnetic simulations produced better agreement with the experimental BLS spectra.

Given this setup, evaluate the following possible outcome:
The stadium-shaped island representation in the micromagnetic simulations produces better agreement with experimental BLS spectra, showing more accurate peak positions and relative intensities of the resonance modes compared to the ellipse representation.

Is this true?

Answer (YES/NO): NO